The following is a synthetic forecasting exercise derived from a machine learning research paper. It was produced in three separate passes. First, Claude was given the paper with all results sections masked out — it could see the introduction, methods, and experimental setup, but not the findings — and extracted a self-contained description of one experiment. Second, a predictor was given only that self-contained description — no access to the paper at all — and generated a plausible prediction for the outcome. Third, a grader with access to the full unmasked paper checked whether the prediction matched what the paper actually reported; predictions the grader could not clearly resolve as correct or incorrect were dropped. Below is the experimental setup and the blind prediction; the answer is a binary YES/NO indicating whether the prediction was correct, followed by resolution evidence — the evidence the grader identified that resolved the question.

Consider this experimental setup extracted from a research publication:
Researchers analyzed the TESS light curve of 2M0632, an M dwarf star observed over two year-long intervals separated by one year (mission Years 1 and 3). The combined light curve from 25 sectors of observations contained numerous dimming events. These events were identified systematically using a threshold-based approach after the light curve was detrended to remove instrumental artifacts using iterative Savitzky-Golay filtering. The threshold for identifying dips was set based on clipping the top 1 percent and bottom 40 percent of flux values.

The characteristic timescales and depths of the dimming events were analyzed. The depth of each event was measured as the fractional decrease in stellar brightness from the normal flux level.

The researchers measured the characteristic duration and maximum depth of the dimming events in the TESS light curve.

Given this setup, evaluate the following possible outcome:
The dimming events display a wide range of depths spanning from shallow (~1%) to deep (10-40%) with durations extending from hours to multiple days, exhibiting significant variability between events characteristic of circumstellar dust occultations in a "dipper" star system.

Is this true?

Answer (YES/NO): NO